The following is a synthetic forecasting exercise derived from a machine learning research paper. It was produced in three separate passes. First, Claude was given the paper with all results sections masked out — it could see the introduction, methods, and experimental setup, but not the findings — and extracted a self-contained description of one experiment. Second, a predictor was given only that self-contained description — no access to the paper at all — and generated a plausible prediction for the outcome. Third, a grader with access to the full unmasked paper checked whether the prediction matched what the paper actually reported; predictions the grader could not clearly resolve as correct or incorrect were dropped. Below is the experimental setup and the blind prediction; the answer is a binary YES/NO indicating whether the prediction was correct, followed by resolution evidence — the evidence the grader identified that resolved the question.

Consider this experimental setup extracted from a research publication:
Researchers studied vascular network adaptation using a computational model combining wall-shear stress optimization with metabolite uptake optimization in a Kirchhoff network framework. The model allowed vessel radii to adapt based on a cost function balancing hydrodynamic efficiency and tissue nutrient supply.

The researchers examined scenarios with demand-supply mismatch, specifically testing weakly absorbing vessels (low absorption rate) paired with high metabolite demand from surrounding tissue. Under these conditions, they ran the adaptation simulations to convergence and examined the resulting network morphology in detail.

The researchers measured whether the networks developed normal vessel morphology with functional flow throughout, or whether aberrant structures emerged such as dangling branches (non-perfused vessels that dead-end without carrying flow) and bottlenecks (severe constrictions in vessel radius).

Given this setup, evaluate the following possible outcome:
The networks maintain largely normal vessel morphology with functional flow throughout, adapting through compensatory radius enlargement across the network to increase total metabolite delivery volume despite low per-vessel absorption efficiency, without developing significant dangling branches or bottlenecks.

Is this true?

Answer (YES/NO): NO